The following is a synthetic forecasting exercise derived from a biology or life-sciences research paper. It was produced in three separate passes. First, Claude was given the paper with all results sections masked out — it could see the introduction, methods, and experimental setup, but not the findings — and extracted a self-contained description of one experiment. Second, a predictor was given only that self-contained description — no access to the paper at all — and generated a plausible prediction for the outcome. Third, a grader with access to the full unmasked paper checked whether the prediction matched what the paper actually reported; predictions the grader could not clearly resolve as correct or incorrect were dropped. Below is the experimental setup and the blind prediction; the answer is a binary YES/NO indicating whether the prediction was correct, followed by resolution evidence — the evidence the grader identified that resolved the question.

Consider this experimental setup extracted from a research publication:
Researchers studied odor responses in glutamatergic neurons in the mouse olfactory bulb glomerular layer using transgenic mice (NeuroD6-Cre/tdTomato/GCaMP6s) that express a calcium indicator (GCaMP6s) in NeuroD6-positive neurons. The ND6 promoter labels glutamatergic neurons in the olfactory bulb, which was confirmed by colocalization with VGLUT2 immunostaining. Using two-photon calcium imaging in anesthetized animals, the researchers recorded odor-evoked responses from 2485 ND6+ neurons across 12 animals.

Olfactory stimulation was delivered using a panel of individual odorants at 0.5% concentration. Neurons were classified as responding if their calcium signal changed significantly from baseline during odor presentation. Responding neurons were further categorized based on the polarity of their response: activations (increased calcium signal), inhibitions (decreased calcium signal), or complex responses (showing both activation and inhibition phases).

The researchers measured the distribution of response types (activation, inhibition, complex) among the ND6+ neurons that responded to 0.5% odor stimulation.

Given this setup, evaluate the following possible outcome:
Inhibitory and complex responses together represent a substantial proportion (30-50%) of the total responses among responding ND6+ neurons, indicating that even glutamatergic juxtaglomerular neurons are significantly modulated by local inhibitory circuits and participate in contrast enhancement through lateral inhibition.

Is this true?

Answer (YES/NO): NO